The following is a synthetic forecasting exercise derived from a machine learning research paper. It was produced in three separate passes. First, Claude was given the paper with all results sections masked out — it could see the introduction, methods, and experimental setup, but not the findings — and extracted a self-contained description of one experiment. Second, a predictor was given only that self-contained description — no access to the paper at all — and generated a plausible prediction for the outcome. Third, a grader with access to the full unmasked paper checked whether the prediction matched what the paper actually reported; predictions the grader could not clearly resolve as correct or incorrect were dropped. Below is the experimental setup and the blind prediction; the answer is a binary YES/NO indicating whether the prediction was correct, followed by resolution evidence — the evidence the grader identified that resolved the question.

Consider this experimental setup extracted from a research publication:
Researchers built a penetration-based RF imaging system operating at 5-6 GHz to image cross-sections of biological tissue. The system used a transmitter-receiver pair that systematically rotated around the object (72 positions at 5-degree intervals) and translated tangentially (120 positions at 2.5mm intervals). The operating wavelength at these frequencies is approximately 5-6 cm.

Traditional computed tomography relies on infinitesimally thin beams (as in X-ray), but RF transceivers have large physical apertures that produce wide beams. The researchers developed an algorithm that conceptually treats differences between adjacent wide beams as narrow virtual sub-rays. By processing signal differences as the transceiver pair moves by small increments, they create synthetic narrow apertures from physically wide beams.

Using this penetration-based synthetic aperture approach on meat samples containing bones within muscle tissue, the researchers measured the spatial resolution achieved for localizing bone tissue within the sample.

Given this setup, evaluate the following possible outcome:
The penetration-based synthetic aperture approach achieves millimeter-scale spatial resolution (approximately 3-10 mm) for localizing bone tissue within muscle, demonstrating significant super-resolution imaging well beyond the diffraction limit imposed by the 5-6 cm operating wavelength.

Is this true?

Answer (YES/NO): NO